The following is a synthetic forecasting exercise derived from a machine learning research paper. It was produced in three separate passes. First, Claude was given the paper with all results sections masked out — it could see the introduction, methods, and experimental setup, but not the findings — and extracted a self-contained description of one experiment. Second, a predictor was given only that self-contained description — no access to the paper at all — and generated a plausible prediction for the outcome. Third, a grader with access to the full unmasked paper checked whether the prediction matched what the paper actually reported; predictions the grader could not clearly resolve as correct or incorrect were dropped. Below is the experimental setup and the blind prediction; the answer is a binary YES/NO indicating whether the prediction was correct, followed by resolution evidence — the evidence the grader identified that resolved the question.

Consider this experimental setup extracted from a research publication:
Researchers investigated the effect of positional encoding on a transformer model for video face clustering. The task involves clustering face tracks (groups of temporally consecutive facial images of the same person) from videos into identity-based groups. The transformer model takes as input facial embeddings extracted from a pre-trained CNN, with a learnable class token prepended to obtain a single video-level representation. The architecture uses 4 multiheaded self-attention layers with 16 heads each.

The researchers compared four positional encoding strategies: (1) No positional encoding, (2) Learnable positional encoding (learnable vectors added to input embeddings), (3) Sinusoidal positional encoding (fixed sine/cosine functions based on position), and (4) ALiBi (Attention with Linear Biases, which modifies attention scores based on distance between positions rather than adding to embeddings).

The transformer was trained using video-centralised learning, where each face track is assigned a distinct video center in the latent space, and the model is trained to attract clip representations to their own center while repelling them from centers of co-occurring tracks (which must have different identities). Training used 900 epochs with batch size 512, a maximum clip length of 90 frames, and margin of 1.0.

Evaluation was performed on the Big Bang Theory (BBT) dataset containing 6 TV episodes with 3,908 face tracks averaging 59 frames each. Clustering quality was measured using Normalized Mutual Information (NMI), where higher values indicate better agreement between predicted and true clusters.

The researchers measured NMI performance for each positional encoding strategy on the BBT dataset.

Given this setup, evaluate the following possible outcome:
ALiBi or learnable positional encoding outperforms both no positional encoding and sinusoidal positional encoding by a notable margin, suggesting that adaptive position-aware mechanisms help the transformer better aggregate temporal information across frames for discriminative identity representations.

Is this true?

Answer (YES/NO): NO